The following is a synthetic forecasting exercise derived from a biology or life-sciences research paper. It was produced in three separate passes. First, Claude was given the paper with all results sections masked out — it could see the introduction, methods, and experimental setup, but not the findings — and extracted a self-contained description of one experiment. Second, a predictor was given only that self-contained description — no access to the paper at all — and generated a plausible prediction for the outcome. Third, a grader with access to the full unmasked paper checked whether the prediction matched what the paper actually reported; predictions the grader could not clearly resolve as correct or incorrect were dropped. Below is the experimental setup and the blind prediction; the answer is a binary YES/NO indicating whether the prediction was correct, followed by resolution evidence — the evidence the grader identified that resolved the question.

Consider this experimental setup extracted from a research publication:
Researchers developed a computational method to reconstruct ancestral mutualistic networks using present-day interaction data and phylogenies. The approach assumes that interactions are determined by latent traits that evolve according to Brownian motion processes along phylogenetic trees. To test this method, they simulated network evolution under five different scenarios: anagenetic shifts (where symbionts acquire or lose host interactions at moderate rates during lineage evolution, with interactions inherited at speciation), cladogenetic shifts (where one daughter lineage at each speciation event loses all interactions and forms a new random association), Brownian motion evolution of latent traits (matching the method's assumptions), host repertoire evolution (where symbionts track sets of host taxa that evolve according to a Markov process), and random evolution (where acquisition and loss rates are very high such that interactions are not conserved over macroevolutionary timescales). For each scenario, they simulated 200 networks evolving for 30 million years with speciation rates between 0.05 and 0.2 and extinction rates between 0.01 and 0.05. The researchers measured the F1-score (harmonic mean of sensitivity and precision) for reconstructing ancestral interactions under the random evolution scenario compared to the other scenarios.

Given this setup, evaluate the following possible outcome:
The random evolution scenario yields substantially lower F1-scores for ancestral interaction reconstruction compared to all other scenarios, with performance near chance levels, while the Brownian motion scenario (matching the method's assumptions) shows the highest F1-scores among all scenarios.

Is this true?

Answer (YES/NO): NO